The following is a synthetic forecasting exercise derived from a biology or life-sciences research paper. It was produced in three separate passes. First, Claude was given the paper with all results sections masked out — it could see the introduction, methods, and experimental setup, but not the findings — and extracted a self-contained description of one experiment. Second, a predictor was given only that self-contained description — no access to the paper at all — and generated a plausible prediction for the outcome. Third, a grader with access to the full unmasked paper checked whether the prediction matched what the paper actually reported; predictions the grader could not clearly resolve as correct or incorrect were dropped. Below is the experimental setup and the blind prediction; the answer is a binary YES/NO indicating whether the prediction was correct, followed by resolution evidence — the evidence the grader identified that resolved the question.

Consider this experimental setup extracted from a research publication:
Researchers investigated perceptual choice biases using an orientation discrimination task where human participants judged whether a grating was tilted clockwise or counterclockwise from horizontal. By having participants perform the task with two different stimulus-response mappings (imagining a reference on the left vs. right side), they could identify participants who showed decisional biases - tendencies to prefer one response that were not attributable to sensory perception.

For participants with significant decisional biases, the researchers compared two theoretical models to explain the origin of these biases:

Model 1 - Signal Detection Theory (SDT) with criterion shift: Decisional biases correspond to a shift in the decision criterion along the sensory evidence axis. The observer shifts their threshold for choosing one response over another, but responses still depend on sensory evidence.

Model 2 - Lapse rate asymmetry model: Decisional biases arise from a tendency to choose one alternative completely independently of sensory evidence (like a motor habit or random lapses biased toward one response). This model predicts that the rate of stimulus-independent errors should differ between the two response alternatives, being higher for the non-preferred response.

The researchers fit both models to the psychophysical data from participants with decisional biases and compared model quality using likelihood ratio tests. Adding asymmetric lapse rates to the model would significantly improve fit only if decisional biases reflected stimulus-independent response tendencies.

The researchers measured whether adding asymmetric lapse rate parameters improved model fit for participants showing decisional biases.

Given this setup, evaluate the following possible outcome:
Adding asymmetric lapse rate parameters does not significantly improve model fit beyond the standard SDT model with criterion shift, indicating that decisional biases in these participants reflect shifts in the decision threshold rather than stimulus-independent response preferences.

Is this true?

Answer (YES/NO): YES